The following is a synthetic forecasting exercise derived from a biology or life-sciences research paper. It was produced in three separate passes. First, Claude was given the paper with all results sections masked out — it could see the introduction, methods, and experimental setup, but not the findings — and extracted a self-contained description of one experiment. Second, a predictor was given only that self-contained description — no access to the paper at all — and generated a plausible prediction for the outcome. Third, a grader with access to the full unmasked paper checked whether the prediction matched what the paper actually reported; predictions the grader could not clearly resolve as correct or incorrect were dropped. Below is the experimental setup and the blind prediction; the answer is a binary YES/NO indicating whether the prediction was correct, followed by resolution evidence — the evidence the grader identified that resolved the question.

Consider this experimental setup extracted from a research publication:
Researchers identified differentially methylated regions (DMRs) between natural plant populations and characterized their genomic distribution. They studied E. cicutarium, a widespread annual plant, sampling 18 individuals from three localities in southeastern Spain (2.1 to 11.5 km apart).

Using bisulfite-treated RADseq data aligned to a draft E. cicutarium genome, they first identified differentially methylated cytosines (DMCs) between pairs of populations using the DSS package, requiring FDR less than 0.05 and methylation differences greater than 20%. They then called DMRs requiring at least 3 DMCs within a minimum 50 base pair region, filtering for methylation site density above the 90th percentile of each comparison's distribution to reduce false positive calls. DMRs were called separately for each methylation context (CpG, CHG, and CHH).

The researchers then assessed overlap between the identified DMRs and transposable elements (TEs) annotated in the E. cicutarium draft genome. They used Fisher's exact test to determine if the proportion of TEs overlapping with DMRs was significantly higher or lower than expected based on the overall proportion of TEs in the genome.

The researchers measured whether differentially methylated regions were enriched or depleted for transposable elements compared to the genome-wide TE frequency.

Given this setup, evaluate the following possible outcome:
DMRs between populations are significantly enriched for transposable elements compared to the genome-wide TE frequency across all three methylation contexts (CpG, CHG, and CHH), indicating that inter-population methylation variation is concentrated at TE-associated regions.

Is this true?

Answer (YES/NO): NO